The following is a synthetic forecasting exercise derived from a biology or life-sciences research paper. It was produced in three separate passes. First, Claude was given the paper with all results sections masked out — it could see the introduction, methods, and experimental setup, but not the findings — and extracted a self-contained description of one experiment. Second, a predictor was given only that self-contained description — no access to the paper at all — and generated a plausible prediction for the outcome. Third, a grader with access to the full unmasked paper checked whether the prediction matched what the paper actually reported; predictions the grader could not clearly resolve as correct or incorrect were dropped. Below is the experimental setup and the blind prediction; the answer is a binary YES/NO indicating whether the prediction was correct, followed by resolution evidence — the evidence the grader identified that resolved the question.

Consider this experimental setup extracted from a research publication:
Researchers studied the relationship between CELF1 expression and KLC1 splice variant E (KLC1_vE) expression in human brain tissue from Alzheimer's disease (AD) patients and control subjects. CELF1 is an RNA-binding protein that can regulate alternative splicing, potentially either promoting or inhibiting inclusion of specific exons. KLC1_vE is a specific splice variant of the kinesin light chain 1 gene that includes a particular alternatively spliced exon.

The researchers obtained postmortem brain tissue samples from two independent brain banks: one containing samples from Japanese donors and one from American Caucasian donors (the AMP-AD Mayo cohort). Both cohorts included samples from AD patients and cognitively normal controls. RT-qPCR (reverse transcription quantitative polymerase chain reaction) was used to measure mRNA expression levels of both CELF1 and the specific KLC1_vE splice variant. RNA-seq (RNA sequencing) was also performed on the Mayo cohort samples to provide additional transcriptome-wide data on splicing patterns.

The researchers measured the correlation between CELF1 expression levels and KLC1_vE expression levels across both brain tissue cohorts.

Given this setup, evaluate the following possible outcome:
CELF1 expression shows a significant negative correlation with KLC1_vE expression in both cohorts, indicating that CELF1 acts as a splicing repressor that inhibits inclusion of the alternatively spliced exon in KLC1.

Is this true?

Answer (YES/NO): YES